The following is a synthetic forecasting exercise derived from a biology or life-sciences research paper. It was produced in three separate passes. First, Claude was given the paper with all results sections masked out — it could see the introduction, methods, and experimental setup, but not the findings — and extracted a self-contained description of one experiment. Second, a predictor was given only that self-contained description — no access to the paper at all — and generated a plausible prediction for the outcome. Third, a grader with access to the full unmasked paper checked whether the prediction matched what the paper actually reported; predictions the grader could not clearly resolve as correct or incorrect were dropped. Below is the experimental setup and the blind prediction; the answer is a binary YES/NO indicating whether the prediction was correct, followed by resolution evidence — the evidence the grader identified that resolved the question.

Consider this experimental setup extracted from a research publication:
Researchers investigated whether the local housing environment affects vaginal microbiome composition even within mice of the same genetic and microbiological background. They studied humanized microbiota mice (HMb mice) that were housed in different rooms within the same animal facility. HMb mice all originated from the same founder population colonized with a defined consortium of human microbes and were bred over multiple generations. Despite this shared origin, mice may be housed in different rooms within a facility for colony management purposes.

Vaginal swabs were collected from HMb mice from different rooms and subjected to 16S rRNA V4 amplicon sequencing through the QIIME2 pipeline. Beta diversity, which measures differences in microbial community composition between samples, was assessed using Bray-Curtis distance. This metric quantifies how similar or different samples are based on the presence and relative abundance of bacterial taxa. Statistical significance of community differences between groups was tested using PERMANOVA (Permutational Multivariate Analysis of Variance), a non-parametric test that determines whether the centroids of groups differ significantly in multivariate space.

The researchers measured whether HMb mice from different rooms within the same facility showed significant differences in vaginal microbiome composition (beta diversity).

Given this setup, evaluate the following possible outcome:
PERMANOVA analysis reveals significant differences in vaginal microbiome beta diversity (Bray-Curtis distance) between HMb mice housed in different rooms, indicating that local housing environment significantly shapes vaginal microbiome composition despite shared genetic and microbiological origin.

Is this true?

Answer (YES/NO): YES